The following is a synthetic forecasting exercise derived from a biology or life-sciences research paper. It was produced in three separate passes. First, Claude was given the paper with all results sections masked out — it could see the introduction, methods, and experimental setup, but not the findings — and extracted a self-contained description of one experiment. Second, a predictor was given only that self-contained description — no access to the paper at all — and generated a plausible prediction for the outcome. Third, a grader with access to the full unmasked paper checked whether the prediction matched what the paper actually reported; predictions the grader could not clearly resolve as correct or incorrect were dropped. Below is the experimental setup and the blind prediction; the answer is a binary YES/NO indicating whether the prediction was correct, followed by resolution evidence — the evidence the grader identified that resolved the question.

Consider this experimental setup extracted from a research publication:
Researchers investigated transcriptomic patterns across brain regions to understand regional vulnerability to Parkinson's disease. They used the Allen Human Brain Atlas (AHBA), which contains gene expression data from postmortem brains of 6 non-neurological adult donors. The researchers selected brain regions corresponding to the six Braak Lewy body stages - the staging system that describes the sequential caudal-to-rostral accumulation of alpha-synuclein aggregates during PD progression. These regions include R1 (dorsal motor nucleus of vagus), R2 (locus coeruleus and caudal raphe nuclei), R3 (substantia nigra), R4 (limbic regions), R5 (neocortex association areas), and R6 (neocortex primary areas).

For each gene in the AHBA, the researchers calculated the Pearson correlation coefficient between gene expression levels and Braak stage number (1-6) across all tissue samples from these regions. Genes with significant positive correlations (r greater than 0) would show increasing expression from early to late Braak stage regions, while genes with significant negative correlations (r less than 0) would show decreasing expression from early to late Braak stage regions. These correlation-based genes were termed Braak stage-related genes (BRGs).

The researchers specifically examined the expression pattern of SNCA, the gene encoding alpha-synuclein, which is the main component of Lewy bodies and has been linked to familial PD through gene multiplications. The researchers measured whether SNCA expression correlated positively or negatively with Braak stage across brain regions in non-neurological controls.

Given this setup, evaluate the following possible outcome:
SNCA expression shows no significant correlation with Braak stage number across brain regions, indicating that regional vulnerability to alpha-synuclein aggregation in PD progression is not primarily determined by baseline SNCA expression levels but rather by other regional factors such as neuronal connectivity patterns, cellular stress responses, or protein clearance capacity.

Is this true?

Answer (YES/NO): NO